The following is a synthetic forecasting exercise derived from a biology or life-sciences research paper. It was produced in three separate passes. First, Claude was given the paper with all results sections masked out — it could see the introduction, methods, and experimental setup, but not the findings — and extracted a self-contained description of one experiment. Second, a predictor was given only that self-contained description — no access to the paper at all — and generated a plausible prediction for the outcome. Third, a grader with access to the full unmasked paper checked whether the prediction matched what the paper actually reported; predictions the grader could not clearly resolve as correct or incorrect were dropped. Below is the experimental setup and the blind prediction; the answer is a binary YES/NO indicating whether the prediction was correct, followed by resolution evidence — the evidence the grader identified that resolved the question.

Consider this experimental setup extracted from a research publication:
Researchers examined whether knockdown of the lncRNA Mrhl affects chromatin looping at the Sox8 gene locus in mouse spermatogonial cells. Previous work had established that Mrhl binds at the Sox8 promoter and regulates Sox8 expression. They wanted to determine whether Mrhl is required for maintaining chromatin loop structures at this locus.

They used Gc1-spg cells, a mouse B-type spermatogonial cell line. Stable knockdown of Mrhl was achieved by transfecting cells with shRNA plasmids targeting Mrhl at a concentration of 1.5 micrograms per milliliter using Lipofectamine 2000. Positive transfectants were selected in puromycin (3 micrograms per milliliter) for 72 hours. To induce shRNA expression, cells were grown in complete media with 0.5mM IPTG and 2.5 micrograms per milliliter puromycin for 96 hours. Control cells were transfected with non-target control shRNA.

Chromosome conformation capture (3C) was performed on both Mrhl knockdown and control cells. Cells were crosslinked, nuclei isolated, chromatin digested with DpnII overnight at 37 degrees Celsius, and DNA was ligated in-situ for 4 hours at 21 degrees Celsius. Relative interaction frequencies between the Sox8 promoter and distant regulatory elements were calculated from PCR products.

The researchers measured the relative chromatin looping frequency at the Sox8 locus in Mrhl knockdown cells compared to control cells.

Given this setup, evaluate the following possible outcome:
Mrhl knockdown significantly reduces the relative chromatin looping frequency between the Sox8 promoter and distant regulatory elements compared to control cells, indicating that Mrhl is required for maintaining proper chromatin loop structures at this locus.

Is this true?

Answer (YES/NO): NO